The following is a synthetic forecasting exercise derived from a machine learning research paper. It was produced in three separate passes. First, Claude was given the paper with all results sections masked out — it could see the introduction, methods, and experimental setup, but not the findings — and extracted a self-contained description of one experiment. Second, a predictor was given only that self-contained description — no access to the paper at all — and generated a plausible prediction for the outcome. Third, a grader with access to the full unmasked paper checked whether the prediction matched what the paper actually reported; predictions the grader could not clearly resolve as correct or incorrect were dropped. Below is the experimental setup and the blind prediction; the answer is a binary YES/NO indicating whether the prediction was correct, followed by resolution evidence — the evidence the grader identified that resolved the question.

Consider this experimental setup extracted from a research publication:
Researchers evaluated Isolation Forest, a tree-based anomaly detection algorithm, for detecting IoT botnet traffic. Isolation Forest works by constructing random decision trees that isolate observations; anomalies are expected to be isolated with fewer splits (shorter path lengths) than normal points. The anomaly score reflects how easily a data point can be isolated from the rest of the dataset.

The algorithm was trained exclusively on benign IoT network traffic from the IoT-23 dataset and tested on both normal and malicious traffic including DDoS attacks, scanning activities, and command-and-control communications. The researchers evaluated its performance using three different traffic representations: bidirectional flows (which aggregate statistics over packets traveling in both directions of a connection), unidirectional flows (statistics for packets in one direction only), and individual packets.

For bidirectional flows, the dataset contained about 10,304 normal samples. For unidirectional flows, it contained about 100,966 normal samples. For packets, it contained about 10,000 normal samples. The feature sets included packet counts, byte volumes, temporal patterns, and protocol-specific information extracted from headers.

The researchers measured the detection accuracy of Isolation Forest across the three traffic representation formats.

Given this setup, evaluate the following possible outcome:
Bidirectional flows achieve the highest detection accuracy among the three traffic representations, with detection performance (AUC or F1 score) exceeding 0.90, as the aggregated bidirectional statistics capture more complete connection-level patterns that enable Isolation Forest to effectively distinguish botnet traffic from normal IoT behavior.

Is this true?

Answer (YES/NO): NO